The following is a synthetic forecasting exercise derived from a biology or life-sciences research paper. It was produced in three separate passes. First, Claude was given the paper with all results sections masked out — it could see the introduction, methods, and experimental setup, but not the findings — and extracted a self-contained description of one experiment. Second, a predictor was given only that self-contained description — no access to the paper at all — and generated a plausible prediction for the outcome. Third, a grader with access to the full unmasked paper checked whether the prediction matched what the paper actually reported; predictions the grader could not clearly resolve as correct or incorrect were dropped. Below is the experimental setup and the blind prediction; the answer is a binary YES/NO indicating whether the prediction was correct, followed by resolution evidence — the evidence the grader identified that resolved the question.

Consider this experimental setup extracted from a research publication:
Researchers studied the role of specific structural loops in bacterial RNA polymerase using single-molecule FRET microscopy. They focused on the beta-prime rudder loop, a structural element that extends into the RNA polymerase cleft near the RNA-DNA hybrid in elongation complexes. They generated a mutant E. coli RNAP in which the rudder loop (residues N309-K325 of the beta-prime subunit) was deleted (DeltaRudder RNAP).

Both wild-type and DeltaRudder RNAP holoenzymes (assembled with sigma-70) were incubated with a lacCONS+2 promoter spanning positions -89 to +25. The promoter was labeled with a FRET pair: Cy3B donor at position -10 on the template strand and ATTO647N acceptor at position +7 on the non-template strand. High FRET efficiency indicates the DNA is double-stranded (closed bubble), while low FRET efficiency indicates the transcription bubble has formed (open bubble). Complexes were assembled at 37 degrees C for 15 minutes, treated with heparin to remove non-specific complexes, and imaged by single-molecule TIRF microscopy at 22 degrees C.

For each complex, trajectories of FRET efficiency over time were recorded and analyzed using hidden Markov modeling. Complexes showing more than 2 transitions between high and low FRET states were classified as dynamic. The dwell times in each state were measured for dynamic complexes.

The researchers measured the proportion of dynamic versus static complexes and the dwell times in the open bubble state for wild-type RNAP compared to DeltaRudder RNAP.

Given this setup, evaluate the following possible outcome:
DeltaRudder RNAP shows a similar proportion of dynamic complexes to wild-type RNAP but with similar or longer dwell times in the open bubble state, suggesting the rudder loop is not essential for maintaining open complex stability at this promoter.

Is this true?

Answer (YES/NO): NO